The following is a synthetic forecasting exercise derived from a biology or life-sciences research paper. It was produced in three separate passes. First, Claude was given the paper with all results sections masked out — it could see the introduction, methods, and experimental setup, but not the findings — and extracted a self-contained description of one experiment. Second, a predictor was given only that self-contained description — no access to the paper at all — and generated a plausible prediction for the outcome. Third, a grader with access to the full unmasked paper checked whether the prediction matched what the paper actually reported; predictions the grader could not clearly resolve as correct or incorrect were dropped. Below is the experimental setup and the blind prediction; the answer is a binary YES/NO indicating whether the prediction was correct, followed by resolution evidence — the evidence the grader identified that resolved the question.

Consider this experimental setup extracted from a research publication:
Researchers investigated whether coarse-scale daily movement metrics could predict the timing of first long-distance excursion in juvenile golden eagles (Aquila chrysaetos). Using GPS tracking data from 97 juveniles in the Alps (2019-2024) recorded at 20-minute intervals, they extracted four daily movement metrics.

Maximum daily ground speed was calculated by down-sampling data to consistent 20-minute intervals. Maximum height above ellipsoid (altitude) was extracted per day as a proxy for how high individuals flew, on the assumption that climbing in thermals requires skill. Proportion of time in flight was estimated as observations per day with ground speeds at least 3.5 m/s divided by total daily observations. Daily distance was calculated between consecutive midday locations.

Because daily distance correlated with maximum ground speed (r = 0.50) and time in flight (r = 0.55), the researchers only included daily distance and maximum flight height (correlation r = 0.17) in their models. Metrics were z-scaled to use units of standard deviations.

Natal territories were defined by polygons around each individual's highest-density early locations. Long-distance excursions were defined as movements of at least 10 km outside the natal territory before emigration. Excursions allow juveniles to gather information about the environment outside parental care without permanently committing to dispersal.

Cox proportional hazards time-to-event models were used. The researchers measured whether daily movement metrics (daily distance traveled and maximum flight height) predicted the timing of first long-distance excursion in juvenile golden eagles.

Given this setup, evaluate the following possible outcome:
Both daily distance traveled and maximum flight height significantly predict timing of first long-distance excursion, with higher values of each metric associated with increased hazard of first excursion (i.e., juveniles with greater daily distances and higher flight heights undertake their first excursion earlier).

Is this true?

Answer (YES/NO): YES